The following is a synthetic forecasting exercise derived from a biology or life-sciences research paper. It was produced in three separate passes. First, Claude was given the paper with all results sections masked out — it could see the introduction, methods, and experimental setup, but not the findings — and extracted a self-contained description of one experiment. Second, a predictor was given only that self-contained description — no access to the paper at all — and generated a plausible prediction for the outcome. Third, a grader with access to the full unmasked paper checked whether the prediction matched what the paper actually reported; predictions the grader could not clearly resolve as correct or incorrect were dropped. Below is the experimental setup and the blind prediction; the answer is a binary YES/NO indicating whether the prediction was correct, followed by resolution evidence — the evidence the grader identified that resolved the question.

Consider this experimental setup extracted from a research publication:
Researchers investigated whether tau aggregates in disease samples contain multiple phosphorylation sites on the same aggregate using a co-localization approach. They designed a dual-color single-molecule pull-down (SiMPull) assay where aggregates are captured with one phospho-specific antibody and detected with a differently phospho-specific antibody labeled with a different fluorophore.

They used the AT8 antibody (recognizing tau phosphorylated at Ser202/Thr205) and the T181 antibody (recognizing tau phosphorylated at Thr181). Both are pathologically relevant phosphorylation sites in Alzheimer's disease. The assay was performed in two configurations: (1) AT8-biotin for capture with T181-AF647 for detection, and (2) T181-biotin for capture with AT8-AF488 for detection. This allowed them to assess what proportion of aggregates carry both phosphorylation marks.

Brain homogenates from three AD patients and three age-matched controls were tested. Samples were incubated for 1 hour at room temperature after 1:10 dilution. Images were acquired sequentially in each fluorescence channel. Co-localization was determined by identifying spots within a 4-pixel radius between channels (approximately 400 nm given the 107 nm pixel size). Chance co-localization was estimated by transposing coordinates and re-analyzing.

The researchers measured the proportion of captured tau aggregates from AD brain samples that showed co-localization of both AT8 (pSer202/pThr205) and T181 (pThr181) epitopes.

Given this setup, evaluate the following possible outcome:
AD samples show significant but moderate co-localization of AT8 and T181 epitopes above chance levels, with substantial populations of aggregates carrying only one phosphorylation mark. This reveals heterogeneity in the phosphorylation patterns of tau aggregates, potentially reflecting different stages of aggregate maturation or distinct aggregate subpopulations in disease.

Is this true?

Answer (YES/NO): NO